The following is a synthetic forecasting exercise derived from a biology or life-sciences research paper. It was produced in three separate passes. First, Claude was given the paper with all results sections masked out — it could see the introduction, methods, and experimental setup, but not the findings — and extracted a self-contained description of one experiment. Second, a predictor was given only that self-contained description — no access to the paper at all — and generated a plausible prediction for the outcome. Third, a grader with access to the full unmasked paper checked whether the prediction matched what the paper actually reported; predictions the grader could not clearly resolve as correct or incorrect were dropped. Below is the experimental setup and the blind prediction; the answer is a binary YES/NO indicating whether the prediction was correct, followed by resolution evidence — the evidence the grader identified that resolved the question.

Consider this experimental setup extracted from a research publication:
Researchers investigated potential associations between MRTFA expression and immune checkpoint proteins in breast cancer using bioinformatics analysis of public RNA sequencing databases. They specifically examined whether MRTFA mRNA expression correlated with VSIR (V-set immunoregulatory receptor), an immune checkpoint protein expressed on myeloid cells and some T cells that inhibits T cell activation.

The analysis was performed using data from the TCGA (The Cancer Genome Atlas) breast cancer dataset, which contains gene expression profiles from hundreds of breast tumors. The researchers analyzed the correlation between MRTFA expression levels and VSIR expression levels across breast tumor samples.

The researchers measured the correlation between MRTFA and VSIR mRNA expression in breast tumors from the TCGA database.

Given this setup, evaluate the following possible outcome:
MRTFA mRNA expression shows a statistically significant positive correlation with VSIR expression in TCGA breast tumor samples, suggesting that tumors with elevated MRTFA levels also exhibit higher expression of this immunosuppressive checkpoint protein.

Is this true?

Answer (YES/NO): YES